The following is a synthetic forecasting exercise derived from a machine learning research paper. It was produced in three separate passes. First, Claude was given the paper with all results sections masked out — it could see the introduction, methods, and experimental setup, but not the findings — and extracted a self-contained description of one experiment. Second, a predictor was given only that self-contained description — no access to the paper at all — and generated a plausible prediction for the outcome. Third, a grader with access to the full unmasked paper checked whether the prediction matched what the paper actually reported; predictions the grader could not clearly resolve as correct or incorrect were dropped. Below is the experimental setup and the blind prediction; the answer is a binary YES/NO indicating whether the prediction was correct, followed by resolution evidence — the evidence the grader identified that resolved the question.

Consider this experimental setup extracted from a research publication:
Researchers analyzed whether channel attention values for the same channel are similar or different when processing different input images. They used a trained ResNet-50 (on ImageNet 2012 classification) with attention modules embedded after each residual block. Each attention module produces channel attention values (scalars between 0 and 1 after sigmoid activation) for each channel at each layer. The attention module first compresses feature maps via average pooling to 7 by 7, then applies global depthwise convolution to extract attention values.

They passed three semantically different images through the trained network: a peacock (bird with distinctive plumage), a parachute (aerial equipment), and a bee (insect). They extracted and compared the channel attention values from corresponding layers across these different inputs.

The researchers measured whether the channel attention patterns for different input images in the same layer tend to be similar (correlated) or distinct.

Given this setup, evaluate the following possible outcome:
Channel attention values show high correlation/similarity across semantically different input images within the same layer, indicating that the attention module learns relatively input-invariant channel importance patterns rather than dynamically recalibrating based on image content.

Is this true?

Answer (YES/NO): YES